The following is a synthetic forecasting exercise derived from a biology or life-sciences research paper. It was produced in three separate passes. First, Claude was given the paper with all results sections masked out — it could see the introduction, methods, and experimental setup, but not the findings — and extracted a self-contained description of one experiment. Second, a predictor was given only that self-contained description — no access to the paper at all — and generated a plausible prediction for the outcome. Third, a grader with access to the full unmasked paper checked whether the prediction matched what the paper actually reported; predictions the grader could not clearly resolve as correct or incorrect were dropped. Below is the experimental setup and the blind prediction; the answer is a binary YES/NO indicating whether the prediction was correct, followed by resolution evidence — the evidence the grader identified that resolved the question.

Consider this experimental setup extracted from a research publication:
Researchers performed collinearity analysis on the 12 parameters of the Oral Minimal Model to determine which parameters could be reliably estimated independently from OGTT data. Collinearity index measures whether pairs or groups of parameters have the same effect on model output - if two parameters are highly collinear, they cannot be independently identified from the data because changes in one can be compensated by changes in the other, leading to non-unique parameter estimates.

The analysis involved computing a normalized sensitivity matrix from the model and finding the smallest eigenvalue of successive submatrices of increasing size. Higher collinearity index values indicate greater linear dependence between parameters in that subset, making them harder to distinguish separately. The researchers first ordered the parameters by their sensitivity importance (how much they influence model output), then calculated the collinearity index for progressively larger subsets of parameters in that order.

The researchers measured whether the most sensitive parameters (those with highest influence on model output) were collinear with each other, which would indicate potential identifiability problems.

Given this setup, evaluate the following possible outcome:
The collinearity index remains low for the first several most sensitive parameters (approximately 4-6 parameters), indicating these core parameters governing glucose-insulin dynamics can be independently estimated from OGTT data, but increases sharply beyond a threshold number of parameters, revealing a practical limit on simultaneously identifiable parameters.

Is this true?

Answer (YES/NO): NO